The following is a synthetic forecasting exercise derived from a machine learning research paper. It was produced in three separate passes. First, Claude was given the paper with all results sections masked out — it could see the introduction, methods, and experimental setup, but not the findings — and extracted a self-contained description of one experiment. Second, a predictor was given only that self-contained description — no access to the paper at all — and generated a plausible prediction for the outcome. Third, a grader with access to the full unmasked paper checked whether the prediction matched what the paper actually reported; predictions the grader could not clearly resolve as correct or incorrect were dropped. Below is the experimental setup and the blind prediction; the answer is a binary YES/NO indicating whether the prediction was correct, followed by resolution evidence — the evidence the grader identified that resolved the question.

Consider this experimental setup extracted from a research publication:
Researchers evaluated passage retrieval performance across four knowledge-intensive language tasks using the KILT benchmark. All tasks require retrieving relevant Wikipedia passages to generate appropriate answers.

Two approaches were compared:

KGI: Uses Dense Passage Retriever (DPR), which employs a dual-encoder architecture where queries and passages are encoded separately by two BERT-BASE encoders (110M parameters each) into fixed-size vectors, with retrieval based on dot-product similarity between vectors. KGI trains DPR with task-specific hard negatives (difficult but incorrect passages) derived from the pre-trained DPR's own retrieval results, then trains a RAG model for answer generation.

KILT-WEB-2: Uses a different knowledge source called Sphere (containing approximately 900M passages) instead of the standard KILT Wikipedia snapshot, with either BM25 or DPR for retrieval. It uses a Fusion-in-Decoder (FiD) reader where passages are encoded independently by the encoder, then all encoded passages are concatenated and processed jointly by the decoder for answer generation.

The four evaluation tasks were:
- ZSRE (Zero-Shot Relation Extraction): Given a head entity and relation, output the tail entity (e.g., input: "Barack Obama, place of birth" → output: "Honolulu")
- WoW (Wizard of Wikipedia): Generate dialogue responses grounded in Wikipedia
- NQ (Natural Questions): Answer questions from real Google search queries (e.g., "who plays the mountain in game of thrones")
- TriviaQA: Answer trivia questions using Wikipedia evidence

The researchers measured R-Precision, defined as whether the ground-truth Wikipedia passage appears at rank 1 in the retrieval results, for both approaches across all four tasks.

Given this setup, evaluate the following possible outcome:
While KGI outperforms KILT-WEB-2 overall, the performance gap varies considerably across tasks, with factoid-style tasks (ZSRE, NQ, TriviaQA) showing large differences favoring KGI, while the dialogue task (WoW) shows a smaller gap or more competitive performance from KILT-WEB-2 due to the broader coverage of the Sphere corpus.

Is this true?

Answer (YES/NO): NO